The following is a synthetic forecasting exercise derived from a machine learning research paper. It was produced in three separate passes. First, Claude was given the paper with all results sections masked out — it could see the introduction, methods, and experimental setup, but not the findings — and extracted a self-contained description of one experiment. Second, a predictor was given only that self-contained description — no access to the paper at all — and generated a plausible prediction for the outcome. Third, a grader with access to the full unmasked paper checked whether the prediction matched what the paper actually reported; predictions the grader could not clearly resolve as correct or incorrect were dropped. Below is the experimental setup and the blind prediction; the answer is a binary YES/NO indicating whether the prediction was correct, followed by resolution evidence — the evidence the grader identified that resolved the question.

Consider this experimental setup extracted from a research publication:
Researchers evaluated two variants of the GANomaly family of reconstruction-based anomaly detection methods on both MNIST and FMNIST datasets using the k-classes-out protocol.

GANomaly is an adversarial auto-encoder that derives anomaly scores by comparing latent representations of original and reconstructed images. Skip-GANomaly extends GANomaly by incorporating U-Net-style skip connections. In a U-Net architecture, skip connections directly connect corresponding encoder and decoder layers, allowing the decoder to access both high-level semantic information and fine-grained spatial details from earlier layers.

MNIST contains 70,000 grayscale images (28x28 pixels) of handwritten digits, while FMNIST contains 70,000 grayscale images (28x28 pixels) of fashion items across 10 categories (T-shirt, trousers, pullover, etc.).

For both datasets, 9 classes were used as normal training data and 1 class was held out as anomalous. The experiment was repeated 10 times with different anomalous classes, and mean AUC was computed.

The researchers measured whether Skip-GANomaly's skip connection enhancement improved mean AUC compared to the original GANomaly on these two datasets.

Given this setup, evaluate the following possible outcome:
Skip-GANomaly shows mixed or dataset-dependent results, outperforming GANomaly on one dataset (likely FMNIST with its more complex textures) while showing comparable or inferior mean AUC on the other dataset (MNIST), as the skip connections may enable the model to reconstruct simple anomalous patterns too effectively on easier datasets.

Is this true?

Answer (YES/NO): NO